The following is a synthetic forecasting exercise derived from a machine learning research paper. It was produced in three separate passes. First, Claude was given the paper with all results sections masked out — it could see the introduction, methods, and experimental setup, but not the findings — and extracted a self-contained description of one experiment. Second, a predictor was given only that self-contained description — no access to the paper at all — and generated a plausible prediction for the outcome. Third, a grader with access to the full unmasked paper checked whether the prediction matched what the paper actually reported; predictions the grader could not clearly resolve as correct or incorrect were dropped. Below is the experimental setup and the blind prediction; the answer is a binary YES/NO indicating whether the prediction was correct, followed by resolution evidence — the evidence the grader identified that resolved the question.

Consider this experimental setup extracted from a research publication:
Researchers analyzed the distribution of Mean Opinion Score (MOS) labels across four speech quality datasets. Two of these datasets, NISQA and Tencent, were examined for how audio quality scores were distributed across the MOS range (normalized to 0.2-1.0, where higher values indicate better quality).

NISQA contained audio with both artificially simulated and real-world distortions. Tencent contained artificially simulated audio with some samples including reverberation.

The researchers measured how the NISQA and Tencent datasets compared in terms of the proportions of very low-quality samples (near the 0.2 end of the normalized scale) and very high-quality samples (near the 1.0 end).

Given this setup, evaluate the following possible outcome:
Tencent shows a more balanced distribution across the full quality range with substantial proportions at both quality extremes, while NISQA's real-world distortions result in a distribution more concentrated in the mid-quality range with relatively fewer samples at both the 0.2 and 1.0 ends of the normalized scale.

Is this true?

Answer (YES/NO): NO